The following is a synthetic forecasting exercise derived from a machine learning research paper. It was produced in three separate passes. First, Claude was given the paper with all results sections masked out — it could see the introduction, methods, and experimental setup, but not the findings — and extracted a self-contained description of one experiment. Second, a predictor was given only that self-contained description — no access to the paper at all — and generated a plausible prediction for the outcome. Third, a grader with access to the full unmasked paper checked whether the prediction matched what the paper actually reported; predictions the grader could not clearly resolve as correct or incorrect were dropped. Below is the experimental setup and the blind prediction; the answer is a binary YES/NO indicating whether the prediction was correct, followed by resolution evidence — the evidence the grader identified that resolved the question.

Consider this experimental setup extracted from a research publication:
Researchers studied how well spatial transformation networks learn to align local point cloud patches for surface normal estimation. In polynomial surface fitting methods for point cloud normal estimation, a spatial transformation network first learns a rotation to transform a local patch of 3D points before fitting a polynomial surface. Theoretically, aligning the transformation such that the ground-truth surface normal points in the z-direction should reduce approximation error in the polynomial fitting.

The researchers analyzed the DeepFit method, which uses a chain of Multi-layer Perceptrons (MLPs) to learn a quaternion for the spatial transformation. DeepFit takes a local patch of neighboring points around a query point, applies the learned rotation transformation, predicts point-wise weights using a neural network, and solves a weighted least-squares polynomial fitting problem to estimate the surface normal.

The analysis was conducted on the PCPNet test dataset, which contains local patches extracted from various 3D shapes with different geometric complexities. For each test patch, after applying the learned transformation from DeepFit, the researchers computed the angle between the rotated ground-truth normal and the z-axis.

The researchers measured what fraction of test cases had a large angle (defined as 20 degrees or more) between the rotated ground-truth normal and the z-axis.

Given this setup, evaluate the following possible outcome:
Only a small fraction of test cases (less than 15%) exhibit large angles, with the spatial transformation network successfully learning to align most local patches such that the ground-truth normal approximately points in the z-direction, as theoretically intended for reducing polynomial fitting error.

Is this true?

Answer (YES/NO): NO